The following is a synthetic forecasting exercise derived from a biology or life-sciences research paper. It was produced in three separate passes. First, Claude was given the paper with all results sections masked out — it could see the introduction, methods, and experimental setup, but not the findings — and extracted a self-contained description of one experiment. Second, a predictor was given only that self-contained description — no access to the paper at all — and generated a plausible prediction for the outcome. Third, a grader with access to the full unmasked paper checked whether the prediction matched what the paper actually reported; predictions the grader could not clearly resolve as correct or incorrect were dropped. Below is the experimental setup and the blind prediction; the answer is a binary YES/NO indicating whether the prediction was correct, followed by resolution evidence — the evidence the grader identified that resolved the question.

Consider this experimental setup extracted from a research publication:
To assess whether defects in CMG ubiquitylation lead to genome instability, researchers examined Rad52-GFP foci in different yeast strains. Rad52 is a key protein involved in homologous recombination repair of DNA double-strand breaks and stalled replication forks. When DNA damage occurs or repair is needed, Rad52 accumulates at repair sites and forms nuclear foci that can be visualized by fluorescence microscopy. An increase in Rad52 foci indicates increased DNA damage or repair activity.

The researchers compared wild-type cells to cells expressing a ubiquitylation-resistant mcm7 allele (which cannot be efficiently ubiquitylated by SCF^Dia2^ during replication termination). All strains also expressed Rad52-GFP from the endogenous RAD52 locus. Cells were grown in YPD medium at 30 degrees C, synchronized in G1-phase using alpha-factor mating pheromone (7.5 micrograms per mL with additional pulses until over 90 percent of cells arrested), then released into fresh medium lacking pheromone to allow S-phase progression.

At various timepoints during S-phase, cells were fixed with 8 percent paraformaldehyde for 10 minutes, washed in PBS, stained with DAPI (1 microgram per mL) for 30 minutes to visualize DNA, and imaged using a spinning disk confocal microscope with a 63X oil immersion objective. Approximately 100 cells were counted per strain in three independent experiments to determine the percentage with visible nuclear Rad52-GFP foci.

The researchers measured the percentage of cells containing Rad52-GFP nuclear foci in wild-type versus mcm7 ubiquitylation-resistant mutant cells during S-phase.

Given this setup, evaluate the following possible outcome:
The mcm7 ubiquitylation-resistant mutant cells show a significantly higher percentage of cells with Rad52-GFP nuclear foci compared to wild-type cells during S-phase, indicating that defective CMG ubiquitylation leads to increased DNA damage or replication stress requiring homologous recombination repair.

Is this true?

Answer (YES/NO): YES